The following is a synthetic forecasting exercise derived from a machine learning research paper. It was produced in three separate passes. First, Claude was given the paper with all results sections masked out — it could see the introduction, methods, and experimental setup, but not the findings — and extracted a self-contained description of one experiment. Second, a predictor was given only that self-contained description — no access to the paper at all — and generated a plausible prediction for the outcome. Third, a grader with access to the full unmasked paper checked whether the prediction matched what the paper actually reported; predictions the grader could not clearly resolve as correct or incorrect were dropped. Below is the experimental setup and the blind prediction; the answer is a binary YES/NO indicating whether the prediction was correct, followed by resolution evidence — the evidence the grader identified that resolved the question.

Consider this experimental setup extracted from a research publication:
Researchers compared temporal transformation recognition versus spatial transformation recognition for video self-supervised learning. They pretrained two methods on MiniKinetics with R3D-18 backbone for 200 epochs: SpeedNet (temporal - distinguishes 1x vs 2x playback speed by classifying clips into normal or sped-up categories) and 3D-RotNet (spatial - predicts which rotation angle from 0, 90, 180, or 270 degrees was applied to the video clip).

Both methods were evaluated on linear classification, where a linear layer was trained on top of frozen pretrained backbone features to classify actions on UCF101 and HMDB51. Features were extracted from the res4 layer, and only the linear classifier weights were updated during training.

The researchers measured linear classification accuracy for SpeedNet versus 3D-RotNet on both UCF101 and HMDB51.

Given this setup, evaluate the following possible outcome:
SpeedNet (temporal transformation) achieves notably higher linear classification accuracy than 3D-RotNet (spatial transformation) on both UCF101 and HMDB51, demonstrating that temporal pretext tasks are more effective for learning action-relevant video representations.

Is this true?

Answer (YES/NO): NO